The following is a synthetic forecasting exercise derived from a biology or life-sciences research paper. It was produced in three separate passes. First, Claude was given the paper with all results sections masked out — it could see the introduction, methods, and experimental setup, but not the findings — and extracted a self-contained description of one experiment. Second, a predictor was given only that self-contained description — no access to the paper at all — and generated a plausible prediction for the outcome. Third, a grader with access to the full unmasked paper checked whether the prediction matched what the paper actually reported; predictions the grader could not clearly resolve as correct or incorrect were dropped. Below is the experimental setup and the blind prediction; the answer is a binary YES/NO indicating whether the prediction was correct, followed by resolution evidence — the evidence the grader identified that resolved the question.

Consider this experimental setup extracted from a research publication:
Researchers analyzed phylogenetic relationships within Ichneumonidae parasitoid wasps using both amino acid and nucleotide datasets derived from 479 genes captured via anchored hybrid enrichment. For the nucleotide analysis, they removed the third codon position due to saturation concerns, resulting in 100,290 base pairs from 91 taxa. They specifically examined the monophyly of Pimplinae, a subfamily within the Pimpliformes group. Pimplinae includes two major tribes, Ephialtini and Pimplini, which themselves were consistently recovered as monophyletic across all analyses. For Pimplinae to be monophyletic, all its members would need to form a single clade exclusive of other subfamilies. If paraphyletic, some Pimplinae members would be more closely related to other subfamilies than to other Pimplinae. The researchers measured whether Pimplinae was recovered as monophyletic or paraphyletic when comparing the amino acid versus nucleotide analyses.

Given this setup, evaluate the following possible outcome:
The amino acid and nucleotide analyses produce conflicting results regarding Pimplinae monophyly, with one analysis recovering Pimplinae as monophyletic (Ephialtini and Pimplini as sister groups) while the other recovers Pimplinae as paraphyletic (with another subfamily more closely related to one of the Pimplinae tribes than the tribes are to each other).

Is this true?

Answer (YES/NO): YES